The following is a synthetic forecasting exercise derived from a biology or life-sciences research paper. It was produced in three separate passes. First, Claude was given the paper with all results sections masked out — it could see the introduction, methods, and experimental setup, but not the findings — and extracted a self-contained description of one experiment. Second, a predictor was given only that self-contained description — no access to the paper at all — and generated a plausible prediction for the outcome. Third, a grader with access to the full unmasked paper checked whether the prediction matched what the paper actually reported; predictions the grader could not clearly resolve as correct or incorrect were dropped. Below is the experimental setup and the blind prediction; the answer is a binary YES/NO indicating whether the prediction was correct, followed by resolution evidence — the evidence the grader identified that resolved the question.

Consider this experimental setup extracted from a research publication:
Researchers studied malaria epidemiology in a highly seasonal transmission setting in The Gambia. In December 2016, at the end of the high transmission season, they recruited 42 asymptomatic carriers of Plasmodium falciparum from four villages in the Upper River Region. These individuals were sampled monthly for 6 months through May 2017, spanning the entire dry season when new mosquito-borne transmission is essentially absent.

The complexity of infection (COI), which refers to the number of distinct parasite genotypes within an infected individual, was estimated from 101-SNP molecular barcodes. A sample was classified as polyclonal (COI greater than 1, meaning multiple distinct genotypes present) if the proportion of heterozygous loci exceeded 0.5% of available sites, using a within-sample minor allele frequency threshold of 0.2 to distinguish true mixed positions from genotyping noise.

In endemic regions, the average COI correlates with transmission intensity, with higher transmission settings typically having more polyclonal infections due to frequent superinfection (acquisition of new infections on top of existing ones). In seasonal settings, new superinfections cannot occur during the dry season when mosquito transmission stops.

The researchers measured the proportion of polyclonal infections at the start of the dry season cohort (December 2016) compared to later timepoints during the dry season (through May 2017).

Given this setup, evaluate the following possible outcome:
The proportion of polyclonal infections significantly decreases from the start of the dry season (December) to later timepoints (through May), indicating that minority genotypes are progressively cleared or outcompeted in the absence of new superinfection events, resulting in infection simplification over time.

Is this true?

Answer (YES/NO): NO